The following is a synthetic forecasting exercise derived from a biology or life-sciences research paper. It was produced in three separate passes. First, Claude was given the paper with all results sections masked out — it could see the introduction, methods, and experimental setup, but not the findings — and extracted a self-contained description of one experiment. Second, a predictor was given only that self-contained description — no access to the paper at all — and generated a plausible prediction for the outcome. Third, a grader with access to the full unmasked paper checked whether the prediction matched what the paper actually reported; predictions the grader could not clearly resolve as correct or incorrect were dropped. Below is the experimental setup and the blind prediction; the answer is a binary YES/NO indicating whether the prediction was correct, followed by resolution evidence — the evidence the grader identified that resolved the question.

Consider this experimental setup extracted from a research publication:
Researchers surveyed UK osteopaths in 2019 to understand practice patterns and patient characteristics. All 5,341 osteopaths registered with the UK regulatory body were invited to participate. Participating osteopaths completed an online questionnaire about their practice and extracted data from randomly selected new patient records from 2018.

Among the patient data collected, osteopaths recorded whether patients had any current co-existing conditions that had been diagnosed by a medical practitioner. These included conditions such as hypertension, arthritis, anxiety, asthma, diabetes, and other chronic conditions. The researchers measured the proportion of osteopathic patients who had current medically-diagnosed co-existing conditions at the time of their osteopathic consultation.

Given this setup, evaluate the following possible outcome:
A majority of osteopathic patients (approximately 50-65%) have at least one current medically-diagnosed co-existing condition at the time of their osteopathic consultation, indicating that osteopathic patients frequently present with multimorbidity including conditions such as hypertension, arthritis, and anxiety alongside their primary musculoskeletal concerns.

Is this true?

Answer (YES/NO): NO